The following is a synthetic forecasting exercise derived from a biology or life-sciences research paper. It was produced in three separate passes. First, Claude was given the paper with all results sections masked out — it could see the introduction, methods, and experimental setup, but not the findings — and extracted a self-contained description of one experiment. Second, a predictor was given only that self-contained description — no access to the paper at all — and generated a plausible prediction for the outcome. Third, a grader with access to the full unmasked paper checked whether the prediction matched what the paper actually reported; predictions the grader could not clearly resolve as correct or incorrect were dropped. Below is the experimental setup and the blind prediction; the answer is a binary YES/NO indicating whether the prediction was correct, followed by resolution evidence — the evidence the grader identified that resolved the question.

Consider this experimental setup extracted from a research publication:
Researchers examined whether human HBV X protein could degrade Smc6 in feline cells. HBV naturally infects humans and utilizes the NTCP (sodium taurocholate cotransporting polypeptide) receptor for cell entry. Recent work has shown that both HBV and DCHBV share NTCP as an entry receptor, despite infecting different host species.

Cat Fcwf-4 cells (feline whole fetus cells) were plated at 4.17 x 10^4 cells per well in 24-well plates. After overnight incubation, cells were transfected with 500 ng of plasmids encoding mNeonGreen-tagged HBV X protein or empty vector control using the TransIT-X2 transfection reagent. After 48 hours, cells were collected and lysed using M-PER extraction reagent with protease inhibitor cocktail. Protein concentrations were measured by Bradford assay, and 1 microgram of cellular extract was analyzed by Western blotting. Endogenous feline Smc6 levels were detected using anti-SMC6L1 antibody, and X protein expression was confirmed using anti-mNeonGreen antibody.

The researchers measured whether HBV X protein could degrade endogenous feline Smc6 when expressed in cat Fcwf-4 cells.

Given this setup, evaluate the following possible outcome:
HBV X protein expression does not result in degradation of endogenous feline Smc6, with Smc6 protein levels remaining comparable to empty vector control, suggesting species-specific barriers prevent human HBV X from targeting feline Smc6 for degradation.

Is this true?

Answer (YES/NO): NO